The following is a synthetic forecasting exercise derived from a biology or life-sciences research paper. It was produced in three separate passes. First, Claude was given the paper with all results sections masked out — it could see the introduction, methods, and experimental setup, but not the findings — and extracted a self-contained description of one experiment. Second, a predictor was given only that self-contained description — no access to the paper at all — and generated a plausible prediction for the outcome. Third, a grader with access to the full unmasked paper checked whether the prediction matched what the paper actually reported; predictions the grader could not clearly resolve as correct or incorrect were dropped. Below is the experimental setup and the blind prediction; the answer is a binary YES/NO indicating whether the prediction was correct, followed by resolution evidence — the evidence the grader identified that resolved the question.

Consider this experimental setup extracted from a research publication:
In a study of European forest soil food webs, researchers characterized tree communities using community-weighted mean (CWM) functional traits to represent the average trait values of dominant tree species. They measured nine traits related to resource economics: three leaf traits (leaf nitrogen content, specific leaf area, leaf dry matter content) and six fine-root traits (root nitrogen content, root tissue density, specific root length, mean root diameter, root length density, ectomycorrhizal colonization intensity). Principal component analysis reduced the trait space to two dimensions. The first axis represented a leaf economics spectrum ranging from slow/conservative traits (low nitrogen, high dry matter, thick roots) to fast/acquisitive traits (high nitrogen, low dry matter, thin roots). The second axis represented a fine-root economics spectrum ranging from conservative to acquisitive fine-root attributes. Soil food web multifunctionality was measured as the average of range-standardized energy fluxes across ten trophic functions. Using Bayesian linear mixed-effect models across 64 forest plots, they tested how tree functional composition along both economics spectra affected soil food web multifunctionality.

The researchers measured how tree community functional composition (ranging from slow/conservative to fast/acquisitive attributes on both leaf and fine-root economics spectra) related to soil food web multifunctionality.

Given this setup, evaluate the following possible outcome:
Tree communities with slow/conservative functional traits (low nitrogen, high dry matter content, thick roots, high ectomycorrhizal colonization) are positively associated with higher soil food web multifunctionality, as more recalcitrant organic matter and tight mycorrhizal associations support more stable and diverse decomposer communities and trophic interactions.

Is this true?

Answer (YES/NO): NO